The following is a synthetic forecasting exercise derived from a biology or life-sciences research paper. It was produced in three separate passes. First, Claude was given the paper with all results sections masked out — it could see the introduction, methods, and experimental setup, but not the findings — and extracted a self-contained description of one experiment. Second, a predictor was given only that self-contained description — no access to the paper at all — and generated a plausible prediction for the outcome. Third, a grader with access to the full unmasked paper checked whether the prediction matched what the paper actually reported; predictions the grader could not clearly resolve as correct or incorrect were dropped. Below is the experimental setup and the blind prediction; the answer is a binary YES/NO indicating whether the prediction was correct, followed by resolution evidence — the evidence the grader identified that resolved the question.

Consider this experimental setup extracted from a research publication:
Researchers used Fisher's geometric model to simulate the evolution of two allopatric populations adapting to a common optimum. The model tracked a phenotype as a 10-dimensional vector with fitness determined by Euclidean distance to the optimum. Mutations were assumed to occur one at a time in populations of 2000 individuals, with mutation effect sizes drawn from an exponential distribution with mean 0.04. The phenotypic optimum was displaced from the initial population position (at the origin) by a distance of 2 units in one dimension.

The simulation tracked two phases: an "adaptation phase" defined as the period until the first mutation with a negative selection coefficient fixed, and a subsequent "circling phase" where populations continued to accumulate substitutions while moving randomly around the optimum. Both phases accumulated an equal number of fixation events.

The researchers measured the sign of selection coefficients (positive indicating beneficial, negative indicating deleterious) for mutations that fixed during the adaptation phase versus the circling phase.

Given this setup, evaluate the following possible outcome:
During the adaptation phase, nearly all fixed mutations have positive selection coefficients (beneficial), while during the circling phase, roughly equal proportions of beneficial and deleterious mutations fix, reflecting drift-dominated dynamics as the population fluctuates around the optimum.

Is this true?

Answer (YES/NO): NO